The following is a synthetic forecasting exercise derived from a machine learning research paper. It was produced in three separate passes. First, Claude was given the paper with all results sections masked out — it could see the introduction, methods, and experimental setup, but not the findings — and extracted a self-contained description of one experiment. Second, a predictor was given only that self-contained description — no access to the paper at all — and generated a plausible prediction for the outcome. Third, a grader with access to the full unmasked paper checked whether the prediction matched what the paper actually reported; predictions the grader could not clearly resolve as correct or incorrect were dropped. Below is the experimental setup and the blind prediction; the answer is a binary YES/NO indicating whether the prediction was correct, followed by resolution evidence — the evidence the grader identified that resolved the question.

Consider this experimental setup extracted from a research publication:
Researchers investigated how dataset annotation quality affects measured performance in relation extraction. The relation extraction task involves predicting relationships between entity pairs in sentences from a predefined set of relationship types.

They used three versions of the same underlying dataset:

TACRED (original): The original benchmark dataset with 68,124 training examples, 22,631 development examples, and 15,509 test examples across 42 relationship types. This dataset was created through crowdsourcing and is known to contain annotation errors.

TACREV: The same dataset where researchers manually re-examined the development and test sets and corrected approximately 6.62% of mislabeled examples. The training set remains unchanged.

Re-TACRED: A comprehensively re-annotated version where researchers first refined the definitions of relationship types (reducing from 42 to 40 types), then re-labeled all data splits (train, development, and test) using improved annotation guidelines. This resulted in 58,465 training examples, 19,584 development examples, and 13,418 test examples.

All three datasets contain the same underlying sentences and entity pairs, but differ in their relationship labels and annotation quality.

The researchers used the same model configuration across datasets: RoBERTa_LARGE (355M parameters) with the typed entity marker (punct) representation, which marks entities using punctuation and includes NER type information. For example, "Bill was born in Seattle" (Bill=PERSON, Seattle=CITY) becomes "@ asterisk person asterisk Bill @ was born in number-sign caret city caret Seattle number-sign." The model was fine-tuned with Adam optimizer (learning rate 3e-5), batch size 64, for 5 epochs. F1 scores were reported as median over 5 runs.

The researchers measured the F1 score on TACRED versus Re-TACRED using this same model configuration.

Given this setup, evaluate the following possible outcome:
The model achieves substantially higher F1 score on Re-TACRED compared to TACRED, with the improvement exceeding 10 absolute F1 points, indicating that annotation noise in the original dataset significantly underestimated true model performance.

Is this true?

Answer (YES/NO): YES